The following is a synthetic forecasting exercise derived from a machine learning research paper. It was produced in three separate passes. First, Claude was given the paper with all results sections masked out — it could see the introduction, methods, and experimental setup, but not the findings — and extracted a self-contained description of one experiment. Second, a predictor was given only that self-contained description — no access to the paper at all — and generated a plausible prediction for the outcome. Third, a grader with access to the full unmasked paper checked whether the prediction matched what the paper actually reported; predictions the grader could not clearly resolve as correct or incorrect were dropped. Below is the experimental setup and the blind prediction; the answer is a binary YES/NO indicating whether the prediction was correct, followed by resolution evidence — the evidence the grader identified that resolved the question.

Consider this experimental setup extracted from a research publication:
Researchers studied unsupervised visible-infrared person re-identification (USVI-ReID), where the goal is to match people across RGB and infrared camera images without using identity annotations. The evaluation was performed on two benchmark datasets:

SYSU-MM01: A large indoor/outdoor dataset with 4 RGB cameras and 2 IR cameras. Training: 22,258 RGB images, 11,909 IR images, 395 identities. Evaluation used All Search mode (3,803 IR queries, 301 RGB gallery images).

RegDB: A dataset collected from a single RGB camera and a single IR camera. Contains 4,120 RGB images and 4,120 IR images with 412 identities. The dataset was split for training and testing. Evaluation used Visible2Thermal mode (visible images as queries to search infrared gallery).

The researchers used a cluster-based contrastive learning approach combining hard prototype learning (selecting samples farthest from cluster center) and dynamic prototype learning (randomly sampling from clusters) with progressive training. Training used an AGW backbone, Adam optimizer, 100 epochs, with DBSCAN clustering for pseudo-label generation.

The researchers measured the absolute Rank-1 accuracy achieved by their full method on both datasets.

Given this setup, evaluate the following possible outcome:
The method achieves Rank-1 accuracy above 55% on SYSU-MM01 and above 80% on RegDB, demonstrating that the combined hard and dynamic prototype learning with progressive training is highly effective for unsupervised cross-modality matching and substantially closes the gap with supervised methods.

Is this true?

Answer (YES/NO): YES